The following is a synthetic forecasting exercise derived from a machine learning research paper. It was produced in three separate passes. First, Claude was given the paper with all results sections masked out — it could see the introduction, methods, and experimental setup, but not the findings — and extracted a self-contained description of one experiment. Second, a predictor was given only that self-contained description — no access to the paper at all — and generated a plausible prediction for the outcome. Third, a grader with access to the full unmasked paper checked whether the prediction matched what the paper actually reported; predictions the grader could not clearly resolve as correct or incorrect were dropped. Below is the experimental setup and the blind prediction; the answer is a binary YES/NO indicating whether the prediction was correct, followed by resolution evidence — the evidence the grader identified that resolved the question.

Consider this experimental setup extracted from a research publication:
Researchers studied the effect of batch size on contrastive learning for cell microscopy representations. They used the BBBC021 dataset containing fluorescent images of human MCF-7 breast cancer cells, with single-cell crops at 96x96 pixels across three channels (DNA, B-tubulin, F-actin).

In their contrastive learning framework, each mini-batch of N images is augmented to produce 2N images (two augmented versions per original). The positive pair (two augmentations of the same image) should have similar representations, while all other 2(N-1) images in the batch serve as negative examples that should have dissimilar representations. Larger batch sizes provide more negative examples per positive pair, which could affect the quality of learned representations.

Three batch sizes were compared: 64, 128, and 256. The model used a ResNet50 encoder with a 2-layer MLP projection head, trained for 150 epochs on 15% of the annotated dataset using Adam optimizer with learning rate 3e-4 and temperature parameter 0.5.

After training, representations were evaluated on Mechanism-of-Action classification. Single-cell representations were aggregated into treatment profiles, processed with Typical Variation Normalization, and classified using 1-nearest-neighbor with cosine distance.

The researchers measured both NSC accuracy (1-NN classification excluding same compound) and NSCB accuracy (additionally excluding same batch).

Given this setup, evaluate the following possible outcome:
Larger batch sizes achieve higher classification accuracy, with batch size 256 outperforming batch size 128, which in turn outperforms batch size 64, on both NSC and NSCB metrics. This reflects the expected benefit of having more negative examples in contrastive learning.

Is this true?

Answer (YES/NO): NO